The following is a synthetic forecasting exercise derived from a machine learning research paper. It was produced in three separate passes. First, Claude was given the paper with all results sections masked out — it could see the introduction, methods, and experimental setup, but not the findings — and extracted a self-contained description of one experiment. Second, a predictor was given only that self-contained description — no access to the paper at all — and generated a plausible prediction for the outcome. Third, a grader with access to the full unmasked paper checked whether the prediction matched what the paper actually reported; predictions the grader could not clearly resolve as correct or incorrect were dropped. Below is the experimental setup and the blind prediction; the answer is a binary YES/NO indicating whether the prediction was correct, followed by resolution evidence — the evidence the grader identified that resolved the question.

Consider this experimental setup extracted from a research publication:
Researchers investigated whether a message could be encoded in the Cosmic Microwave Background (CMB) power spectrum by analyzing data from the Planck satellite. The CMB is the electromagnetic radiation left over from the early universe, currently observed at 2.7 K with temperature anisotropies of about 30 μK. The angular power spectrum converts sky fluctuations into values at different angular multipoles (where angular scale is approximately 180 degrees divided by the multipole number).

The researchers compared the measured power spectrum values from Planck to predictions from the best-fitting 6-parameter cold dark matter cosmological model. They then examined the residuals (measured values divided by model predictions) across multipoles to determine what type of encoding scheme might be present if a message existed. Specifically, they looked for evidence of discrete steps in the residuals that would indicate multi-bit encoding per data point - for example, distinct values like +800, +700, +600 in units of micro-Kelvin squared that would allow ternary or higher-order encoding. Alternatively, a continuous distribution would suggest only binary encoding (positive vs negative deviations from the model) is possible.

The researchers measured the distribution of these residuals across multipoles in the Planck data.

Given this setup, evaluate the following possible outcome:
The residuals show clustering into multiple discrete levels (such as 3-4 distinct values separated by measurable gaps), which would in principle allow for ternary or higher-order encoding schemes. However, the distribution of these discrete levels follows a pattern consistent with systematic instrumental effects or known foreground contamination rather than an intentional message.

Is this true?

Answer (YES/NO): NO